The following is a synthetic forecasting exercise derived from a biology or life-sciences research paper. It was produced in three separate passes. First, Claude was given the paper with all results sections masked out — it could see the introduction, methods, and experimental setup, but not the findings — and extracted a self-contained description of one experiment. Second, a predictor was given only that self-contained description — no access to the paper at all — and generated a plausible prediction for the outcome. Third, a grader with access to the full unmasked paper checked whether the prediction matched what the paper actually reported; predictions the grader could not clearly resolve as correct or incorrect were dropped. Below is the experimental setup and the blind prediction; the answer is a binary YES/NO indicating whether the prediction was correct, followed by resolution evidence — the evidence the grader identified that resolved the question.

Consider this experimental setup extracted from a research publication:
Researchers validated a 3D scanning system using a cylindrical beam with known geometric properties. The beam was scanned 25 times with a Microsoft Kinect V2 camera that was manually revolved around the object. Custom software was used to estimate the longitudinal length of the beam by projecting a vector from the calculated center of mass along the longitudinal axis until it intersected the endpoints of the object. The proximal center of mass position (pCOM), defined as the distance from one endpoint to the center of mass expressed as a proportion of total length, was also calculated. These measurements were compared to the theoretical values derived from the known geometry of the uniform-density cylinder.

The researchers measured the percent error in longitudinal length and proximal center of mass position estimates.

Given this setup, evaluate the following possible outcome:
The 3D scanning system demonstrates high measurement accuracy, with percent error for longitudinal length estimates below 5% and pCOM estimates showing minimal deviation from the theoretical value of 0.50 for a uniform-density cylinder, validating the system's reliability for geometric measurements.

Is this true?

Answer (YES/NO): YES